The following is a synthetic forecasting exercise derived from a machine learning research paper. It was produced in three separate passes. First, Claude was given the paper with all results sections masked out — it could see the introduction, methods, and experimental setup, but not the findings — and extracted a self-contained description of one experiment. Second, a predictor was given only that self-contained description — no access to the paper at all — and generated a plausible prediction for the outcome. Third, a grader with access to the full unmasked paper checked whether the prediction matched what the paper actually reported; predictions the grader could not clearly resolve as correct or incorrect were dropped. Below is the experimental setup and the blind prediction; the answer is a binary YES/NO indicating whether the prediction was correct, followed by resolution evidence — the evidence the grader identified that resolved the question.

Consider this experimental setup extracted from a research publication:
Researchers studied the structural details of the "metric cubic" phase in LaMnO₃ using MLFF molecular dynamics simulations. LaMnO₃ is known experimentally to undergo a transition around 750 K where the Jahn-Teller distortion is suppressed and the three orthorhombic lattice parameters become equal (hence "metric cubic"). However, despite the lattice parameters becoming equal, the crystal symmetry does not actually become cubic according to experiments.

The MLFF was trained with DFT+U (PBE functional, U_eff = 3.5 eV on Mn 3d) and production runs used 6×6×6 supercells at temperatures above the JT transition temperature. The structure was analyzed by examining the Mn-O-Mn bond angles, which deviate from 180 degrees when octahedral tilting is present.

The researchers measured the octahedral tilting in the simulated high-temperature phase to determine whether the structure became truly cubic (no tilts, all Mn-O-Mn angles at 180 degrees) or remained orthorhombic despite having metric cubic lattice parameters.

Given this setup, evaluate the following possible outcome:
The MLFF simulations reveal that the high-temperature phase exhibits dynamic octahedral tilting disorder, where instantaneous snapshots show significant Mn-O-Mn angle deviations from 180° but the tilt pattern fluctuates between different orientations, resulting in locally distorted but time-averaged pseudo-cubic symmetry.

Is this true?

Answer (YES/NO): NO